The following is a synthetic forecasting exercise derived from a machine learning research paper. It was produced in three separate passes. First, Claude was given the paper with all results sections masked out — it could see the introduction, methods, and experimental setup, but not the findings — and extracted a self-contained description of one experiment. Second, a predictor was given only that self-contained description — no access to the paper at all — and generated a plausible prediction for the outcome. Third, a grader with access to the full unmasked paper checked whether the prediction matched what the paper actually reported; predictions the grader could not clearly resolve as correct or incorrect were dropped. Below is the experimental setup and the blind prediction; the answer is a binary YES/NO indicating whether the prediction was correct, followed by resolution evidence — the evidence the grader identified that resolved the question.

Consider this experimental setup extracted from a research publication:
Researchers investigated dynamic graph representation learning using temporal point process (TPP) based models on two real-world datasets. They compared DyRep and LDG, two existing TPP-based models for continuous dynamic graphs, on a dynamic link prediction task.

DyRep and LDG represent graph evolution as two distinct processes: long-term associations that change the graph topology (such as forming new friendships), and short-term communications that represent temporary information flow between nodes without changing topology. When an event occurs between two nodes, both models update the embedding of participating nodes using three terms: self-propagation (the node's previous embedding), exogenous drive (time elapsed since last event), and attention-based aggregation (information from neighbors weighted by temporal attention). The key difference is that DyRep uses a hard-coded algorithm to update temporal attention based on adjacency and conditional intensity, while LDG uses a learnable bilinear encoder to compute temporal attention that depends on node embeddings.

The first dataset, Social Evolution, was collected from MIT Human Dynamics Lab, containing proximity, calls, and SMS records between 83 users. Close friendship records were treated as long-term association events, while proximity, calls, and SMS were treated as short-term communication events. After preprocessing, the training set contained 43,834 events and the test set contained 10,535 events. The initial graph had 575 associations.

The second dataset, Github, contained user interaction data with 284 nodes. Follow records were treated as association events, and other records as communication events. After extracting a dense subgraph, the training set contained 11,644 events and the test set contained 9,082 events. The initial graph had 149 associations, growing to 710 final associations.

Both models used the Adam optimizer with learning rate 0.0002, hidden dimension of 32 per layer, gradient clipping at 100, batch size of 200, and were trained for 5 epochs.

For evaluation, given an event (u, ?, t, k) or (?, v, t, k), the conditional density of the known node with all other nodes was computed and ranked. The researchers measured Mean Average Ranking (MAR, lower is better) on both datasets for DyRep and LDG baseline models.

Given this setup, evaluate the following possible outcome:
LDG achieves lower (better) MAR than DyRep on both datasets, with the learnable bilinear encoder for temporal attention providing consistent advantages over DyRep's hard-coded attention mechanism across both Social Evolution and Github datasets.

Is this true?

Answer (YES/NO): YES